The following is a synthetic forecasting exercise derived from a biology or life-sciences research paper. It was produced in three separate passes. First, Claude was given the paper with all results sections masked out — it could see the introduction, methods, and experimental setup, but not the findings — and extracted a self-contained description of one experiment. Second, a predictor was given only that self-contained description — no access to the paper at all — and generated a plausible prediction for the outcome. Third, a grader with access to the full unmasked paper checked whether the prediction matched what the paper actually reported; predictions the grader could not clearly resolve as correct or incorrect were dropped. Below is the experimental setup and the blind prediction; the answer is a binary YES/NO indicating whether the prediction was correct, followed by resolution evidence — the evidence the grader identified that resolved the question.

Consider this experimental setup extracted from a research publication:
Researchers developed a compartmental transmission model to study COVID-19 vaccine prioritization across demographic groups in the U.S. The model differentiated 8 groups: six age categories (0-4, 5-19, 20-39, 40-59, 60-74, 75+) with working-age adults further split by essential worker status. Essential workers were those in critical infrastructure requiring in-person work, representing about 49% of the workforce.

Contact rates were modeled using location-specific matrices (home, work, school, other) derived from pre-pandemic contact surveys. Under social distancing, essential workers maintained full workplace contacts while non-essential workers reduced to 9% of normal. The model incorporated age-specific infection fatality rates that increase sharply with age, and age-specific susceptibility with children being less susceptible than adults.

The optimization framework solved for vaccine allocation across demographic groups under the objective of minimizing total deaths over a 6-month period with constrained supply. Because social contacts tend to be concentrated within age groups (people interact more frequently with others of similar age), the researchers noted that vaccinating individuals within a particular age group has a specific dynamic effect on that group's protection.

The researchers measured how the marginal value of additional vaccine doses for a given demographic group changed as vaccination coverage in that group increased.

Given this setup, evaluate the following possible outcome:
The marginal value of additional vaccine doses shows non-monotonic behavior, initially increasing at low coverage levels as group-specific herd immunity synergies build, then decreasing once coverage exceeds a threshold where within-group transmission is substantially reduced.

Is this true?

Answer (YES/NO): NO